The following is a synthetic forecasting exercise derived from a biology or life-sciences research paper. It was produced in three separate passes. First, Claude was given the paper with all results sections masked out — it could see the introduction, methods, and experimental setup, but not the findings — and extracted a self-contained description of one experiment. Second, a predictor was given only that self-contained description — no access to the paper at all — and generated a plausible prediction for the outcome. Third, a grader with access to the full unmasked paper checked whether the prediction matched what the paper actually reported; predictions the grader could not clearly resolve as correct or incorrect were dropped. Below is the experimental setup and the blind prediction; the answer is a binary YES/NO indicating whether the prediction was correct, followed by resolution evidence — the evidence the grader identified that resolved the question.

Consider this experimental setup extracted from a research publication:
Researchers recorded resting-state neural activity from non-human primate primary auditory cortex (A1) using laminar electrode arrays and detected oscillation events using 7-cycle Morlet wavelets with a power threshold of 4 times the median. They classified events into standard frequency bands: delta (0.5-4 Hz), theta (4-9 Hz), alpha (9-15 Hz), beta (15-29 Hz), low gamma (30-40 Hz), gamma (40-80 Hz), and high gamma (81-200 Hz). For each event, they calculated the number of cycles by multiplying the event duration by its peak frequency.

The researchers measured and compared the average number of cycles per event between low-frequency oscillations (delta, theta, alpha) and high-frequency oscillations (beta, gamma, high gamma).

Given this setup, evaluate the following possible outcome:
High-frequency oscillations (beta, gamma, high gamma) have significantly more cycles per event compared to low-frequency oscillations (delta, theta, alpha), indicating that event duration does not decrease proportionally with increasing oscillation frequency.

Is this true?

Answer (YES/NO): YES